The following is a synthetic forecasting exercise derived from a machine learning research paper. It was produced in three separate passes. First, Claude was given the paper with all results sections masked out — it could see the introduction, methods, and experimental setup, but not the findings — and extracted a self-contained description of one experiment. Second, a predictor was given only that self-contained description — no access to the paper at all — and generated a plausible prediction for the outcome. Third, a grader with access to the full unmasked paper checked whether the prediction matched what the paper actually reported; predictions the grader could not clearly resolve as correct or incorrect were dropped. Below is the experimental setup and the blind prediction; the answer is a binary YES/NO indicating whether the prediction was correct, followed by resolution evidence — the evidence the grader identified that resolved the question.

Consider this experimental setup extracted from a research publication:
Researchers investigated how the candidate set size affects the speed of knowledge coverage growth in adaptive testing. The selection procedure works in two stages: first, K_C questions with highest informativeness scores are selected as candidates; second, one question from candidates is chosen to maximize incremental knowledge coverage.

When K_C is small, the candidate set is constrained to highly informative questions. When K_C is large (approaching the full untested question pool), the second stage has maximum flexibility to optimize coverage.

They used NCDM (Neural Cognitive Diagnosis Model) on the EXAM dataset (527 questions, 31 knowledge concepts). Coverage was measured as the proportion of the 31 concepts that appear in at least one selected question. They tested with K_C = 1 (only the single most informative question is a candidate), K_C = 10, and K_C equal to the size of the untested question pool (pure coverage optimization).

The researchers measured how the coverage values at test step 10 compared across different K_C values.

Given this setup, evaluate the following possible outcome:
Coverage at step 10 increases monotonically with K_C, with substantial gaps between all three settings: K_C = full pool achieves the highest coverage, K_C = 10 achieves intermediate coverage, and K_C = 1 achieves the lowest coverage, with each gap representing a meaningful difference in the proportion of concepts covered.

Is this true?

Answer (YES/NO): NO